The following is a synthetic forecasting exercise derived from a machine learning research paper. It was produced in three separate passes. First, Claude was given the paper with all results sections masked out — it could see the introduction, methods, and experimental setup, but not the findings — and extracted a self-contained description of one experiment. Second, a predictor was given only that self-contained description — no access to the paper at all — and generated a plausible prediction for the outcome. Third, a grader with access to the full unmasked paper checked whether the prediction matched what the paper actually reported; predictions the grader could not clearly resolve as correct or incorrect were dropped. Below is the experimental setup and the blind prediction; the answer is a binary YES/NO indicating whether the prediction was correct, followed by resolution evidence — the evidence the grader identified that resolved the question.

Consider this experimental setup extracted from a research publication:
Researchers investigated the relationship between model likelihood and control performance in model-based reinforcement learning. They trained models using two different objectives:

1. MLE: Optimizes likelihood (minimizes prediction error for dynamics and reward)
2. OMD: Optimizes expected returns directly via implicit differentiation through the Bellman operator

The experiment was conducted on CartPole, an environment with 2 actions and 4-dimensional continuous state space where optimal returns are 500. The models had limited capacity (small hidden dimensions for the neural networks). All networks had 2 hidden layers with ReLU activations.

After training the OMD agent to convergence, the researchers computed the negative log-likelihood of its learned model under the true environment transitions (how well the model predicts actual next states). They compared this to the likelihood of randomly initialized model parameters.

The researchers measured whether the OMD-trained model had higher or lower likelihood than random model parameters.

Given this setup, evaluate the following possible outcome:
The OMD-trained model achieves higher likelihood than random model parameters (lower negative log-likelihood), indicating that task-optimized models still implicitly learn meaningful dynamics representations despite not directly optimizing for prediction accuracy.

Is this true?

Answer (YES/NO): NO